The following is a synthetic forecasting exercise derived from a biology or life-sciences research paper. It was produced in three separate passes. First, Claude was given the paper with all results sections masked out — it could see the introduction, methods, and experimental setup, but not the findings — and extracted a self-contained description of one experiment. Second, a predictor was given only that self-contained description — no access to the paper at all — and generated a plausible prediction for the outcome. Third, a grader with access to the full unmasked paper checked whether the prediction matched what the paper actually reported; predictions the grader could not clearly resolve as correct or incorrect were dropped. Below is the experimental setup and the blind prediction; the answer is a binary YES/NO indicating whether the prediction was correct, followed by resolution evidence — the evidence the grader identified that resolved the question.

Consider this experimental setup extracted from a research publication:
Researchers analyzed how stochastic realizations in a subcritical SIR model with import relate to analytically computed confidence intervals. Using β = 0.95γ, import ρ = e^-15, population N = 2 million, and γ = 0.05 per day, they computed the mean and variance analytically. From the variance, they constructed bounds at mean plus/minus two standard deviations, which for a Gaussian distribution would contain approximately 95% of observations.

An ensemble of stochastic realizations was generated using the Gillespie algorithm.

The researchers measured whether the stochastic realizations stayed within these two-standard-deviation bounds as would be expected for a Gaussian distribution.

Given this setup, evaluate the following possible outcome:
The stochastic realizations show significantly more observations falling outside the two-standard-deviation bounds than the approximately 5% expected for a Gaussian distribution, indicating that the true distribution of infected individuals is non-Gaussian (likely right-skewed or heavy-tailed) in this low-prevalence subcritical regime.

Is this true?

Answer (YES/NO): YES